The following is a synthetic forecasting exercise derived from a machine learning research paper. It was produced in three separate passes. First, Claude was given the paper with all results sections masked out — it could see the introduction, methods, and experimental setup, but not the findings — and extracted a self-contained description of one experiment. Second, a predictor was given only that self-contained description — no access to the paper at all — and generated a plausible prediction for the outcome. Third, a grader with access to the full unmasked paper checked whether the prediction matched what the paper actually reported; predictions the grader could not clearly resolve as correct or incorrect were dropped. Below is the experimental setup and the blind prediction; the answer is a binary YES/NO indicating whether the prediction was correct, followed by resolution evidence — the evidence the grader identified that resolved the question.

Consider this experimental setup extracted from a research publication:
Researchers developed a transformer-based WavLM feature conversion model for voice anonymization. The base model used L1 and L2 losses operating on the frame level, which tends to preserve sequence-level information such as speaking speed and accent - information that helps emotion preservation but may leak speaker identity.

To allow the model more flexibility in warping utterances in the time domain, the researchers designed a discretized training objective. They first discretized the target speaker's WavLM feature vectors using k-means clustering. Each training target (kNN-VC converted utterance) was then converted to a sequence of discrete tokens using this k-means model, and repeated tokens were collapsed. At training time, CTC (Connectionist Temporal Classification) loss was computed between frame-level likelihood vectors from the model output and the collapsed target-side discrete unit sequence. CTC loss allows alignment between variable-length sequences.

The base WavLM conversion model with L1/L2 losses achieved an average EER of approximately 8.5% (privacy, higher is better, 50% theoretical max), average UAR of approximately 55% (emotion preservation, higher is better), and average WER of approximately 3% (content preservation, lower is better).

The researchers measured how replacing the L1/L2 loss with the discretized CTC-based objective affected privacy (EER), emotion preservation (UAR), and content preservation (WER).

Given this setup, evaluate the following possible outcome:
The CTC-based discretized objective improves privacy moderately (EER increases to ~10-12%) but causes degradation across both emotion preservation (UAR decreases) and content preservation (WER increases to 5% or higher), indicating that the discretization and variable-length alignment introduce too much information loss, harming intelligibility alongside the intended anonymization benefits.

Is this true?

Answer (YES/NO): NO